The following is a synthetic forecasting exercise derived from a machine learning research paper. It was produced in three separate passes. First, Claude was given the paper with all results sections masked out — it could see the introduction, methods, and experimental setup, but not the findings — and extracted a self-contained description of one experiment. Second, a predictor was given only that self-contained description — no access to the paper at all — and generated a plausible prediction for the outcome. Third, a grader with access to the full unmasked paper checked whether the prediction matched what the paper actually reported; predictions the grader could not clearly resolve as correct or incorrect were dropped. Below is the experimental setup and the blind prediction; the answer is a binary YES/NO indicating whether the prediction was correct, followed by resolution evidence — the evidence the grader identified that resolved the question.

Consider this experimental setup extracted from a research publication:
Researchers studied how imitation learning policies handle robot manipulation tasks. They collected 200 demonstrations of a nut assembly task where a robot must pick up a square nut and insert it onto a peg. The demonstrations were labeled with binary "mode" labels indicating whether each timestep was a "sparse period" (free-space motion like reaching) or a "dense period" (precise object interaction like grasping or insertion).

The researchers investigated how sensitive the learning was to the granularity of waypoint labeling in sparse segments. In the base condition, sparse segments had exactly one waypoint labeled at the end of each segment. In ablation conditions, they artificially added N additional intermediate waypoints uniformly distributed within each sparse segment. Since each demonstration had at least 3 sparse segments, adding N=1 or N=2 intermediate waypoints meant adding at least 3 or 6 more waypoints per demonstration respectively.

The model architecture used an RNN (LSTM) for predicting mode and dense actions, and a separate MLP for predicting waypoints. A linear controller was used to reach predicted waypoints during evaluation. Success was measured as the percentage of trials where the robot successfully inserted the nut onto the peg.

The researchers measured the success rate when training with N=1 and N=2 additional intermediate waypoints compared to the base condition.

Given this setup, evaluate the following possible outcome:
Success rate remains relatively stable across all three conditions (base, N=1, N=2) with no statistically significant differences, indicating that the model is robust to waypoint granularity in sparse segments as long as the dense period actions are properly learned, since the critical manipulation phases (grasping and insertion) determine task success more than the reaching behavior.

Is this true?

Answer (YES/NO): NO